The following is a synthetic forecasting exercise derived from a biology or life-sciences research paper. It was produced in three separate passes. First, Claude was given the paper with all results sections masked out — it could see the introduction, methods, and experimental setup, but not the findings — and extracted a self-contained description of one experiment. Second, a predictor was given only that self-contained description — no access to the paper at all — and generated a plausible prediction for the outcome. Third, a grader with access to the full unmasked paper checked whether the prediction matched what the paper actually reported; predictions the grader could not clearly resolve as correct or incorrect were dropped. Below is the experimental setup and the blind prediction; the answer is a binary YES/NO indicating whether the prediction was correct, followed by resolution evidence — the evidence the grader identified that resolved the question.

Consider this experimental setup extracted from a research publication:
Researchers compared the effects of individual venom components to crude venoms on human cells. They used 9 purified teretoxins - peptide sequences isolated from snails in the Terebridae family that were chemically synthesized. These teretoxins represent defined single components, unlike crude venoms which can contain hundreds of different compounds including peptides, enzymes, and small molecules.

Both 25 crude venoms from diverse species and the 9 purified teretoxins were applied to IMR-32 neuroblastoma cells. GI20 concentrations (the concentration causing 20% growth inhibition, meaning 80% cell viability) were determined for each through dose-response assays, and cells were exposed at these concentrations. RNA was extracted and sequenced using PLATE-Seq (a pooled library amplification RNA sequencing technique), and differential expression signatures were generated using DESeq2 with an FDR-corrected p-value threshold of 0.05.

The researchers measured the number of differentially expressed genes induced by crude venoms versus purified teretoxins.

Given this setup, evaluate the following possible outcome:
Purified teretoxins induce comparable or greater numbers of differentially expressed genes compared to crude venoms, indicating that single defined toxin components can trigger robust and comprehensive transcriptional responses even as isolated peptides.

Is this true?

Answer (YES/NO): NO